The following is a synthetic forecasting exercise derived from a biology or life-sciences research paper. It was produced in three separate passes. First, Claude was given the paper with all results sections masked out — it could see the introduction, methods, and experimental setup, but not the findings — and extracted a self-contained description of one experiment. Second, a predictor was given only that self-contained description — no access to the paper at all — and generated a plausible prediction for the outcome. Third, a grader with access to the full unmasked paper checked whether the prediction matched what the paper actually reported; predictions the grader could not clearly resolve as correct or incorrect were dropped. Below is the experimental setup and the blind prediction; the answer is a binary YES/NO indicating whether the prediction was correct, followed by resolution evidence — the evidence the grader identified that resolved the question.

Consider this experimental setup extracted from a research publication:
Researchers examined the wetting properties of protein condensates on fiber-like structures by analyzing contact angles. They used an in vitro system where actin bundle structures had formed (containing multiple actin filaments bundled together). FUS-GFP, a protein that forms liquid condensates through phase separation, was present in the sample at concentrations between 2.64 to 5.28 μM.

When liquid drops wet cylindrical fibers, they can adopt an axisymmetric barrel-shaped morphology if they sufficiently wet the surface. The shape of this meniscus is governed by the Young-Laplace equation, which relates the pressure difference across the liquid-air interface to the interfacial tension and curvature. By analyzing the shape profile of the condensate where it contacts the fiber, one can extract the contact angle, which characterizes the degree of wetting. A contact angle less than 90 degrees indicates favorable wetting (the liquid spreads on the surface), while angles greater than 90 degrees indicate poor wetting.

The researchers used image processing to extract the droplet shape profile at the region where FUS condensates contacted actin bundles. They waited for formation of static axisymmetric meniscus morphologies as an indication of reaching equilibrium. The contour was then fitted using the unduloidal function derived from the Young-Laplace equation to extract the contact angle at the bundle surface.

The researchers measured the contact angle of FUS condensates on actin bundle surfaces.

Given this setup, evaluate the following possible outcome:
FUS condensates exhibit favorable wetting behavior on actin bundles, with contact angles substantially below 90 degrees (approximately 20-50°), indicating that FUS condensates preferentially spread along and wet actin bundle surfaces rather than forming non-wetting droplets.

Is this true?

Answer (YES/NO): YES